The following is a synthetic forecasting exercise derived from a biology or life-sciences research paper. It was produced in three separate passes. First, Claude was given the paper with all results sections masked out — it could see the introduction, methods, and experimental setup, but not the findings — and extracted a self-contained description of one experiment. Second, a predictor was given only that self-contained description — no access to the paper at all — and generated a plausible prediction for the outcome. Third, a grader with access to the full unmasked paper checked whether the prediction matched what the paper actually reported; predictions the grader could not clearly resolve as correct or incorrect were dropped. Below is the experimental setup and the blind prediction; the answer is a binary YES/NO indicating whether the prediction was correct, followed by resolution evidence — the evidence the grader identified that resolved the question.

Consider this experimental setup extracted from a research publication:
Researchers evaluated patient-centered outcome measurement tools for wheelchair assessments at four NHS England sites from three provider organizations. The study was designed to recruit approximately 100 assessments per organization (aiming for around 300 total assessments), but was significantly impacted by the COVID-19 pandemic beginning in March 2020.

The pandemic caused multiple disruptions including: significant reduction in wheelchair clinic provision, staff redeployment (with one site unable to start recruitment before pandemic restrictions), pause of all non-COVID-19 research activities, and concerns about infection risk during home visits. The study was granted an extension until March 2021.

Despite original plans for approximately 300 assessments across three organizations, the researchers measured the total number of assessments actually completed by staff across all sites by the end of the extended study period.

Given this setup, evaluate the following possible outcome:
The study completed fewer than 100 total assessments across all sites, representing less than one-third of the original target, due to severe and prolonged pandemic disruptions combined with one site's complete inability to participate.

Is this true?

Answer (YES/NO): NO